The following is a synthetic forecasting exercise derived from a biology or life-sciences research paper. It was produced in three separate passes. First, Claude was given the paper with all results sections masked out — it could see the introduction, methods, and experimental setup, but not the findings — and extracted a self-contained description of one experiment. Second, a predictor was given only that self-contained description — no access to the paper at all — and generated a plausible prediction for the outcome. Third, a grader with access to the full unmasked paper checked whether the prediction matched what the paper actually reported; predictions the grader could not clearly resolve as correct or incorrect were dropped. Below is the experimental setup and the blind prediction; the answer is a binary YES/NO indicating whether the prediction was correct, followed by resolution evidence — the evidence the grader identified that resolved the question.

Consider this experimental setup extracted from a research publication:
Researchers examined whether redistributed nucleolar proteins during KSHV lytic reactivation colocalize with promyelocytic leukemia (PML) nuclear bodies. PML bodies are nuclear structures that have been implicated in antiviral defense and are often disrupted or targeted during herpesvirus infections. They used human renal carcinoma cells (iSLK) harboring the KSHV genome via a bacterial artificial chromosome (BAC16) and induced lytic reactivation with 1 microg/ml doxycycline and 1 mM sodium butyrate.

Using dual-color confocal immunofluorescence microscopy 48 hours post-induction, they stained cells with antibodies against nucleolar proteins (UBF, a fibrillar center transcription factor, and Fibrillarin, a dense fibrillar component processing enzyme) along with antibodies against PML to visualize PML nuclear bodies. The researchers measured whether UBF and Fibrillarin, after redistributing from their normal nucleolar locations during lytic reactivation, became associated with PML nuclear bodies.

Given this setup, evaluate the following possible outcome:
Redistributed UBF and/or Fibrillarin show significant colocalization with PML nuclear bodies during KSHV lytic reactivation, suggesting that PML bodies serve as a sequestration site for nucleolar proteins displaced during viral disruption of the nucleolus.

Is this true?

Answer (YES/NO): NO